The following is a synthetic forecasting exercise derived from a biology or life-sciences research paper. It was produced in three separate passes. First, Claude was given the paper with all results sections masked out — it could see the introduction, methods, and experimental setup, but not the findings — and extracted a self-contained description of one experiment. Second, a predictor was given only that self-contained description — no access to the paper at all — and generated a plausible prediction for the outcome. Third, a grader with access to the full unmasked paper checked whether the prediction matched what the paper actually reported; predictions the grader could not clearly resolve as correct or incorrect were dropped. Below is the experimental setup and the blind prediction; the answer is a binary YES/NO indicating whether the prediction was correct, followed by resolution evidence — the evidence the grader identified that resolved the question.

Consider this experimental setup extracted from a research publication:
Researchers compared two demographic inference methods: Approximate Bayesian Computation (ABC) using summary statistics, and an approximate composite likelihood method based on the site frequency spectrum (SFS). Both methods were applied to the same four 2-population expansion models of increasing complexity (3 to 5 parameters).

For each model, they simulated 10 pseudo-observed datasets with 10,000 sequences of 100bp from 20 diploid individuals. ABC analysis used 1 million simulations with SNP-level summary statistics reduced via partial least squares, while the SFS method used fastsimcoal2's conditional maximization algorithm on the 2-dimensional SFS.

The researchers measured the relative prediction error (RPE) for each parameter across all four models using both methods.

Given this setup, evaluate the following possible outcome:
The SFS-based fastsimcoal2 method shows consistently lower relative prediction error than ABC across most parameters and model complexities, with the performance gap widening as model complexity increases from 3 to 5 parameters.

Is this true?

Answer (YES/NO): NO